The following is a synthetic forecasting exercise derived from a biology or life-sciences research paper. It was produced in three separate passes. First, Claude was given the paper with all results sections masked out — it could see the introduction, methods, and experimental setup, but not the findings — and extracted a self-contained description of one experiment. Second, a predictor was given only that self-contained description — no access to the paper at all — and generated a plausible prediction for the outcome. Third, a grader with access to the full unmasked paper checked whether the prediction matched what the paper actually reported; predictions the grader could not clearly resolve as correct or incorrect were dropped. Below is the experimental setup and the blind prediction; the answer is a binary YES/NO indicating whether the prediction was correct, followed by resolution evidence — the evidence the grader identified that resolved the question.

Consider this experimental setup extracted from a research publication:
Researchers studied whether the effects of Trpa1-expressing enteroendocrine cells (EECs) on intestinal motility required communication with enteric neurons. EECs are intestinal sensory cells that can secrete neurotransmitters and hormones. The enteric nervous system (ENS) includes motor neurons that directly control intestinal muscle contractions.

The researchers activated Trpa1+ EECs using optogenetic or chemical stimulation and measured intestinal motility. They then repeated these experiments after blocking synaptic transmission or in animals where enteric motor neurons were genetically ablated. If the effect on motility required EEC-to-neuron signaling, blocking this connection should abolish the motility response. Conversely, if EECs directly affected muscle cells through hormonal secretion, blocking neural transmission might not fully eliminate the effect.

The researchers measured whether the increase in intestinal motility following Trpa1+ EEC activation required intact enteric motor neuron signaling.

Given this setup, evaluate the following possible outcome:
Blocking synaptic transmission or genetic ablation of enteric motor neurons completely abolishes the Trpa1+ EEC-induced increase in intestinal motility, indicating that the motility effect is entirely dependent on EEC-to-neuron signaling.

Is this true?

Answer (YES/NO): YES